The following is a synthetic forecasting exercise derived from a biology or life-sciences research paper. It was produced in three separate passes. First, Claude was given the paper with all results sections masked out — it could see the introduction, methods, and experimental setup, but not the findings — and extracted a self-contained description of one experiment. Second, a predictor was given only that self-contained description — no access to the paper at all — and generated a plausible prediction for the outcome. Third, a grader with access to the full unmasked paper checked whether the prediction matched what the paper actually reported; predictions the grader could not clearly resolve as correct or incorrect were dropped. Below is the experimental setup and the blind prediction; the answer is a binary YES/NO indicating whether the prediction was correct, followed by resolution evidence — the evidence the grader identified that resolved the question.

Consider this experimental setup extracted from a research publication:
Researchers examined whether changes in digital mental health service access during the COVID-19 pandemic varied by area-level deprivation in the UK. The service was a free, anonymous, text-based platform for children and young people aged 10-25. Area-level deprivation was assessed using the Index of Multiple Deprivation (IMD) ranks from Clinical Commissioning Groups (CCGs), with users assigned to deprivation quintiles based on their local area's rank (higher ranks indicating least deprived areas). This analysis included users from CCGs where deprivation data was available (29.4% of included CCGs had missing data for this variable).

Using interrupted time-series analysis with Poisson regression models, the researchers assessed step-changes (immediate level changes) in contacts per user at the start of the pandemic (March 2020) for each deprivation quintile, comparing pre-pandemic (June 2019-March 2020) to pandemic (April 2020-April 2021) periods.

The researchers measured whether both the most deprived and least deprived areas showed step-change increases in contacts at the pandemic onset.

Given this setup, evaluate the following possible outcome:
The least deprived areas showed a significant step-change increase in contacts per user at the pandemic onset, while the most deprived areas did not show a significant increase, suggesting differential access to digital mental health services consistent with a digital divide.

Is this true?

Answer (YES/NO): NO